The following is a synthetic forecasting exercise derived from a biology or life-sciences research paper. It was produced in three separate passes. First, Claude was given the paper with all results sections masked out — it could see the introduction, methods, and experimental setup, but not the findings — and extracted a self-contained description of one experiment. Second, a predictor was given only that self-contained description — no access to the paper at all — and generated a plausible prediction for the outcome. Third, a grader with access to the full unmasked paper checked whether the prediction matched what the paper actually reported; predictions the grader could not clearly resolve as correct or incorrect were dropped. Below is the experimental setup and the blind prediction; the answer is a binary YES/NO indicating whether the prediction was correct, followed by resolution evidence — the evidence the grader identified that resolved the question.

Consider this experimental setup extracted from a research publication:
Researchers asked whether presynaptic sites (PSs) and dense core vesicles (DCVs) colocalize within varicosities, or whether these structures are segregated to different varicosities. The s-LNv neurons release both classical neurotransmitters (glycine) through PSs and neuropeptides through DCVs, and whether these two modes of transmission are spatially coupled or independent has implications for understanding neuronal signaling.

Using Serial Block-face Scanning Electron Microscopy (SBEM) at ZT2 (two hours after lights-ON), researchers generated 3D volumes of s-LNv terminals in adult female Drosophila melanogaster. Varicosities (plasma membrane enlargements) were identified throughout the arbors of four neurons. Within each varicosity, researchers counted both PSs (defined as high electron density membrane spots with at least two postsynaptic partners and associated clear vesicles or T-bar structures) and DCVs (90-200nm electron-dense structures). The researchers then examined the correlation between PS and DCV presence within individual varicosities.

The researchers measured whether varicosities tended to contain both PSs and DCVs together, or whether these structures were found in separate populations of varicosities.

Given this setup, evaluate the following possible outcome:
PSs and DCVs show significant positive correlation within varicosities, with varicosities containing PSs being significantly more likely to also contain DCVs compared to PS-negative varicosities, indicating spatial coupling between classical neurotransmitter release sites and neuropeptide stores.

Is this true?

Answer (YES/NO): YES